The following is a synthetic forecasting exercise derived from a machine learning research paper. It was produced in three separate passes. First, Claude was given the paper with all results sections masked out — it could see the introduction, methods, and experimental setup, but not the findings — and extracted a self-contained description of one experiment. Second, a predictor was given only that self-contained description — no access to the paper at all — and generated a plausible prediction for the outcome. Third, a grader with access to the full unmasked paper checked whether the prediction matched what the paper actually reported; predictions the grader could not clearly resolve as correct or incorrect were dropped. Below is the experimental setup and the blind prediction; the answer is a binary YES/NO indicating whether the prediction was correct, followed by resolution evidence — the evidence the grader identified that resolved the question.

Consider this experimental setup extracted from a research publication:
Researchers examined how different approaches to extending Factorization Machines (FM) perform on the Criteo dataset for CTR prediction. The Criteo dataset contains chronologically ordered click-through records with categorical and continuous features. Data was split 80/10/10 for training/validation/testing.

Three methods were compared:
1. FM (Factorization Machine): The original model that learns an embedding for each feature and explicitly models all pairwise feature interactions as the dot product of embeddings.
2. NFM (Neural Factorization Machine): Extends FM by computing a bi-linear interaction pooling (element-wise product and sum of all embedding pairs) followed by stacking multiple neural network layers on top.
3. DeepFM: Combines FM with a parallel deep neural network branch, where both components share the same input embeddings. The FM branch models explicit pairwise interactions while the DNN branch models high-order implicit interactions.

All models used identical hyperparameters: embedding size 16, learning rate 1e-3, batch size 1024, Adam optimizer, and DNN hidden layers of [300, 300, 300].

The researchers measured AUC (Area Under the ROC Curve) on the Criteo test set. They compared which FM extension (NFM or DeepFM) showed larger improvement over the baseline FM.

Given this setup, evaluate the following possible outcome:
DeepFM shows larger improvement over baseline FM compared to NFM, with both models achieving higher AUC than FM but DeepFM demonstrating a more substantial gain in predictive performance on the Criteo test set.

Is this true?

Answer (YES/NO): YES